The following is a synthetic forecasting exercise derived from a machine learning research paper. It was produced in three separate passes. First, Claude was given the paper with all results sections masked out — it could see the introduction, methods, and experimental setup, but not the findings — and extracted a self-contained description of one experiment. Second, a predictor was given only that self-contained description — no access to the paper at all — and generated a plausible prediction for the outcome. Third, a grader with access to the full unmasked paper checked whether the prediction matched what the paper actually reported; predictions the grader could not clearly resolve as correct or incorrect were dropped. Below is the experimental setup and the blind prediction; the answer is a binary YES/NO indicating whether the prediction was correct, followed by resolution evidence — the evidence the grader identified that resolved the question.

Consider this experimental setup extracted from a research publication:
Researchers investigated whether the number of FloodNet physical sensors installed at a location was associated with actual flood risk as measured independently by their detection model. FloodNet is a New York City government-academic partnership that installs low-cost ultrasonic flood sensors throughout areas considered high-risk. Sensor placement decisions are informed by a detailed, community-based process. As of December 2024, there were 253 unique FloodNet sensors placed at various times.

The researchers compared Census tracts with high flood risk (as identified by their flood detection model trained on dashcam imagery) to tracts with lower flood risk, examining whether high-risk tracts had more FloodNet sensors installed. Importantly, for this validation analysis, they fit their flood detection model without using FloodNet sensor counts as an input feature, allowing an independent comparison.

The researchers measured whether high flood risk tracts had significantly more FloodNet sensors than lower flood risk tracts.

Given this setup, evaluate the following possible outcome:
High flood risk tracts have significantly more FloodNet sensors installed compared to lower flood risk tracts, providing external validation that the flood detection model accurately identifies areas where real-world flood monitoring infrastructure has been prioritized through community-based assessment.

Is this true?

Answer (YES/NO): YES